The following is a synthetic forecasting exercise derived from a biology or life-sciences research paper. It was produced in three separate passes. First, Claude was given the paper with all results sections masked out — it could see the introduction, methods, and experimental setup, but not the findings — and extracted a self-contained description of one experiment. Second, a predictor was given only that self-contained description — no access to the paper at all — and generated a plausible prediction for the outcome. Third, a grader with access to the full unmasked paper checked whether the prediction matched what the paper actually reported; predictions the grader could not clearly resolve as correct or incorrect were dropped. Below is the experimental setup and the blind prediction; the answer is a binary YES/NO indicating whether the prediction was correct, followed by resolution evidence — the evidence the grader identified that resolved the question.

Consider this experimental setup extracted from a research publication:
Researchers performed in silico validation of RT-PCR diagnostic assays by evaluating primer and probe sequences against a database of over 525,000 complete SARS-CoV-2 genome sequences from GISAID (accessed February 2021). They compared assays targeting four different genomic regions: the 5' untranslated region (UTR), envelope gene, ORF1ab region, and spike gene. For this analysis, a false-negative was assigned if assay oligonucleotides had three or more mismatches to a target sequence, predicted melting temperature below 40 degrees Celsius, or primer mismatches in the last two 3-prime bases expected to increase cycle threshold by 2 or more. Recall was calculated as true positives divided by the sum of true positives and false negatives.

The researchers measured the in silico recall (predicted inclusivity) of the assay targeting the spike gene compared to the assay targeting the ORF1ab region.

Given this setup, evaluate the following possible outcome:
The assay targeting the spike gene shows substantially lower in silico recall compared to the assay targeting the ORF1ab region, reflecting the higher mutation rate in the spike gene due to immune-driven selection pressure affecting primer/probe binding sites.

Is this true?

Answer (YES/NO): YES